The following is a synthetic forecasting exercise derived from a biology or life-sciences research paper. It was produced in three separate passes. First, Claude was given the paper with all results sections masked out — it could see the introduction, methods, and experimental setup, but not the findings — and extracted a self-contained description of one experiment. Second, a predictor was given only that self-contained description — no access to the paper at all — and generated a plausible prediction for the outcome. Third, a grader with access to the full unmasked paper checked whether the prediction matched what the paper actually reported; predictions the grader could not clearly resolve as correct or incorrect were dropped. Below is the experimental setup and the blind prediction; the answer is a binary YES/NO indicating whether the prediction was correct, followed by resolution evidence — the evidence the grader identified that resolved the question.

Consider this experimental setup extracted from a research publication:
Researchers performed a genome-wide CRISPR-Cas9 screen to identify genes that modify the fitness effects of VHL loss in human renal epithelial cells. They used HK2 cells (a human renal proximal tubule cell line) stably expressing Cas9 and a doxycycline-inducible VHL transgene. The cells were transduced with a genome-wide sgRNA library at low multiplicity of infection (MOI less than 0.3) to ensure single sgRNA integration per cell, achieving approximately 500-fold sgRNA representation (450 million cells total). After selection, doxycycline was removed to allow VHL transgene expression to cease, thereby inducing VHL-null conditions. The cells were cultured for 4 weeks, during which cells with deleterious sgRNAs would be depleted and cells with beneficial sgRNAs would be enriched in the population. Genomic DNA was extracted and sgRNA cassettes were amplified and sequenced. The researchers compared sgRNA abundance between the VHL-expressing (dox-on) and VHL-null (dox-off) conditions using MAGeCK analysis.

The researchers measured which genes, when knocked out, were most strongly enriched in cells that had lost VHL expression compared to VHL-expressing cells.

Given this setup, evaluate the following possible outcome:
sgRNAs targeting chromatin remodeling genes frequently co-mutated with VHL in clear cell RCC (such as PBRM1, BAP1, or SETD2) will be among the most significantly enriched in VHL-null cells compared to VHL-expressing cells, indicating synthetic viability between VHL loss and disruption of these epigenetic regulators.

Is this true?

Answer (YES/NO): NO